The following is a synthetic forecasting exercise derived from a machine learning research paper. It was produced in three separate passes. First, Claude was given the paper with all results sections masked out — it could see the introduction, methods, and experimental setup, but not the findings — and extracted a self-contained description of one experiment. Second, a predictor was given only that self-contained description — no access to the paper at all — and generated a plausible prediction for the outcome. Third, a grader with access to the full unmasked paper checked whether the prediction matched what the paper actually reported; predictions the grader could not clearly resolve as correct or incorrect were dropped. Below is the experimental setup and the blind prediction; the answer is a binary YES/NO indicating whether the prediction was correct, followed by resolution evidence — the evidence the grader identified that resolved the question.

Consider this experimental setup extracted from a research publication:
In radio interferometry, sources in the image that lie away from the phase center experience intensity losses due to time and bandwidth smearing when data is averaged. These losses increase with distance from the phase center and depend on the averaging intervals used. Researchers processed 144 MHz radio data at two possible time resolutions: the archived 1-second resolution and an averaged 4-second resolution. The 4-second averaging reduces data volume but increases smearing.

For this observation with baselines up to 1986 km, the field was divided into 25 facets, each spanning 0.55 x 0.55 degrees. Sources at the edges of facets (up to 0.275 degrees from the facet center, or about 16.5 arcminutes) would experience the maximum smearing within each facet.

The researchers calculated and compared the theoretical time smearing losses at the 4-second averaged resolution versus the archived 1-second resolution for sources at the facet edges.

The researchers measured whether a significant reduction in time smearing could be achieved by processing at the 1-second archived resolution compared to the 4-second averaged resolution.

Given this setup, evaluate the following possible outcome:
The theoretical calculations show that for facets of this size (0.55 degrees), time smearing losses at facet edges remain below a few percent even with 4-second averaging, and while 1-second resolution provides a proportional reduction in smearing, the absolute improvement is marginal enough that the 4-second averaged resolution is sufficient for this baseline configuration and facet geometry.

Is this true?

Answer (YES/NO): NO